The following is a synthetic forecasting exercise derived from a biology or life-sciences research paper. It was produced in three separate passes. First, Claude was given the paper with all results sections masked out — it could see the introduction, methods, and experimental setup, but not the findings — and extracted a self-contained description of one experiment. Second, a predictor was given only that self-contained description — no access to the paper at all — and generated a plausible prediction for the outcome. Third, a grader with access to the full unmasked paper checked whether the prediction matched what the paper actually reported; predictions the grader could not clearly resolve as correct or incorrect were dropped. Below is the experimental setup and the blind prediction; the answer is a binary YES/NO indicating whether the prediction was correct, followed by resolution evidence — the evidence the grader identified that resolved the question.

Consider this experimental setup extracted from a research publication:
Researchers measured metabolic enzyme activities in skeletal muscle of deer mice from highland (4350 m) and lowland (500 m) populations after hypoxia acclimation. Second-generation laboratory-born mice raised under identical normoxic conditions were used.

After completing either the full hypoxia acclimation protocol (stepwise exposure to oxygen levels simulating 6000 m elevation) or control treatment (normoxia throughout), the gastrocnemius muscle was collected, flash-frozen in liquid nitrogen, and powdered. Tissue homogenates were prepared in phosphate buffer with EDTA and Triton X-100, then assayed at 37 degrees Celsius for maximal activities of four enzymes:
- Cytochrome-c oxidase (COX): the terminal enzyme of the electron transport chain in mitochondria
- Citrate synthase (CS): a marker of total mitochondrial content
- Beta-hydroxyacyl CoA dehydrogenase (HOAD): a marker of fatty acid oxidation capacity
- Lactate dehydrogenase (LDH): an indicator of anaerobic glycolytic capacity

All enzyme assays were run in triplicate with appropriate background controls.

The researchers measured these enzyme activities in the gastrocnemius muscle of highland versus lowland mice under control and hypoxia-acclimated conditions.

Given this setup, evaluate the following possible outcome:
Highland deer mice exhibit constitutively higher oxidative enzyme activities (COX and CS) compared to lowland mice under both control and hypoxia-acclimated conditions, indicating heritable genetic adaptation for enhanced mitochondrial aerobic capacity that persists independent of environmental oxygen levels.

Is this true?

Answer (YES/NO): NO